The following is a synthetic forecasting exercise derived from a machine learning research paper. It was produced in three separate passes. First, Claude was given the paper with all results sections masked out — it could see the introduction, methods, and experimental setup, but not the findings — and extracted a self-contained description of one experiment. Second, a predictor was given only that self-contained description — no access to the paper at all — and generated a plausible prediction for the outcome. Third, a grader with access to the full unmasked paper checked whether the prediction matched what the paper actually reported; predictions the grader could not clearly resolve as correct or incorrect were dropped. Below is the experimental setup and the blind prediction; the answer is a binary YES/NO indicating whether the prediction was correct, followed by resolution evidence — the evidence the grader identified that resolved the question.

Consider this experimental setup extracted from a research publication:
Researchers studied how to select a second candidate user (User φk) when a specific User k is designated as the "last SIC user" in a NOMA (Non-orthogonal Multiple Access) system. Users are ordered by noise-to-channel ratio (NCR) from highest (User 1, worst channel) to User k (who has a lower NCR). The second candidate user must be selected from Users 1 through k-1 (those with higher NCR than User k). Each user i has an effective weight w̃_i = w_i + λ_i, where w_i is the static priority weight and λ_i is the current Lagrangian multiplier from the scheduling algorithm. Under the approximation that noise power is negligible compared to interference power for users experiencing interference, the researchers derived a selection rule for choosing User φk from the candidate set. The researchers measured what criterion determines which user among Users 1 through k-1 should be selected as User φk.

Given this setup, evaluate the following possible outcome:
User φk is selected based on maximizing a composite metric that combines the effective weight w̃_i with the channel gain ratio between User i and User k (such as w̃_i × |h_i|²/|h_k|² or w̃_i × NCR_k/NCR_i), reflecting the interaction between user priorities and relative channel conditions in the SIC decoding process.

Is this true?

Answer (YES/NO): NO